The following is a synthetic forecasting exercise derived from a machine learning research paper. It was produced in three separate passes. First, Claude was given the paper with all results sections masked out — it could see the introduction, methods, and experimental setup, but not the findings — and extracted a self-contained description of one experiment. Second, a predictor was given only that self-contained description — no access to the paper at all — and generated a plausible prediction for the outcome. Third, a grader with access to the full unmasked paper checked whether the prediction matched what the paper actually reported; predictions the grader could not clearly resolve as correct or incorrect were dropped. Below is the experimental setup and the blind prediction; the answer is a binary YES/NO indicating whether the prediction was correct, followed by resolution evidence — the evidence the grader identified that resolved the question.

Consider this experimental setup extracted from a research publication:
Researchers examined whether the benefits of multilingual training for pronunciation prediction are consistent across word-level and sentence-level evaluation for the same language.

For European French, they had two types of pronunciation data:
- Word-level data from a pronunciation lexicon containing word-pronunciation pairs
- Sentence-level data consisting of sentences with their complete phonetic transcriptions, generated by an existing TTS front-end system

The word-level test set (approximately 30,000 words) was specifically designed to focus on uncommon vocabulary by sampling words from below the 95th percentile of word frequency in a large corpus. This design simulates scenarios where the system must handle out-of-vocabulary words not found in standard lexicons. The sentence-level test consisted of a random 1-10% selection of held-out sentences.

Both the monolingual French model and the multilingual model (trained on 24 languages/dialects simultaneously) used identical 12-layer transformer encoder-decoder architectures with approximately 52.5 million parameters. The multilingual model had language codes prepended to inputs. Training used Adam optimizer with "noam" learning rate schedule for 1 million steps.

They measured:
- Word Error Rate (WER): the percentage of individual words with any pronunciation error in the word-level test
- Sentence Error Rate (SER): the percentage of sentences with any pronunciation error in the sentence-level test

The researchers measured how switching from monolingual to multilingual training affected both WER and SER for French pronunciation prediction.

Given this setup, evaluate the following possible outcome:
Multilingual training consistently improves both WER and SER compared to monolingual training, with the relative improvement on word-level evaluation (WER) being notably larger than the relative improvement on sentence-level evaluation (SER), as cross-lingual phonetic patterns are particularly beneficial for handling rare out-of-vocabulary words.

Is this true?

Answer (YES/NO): NO